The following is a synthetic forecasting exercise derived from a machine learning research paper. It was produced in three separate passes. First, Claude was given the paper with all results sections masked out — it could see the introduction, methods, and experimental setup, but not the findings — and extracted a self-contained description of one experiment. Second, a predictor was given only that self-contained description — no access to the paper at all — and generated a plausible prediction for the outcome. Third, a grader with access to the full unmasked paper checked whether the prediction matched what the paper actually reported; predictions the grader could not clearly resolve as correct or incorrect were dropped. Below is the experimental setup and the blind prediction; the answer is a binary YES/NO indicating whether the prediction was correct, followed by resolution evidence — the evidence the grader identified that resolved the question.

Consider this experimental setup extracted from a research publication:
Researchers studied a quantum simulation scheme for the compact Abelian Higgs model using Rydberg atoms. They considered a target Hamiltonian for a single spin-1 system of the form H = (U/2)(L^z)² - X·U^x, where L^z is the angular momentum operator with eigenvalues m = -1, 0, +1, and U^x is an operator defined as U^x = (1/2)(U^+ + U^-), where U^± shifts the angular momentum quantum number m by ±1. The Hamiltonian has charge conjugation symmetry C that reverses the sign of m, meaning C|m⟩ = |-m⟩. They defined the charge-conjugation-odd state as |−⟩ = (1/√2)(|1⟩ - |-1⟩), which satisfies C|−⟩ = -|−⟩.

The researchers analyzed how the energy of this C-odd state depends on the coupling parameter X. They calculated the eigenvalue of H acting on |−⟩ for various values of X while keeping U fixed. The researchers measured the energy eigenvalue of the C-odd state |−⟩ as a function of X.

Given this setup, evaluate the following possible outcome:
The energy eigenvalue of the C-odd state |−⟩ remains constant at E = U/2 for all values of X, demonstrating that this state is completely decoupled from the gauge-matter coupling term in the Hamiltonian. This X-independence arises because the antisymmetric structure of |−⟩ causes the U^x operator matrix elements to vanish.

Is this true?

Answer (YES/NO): YES